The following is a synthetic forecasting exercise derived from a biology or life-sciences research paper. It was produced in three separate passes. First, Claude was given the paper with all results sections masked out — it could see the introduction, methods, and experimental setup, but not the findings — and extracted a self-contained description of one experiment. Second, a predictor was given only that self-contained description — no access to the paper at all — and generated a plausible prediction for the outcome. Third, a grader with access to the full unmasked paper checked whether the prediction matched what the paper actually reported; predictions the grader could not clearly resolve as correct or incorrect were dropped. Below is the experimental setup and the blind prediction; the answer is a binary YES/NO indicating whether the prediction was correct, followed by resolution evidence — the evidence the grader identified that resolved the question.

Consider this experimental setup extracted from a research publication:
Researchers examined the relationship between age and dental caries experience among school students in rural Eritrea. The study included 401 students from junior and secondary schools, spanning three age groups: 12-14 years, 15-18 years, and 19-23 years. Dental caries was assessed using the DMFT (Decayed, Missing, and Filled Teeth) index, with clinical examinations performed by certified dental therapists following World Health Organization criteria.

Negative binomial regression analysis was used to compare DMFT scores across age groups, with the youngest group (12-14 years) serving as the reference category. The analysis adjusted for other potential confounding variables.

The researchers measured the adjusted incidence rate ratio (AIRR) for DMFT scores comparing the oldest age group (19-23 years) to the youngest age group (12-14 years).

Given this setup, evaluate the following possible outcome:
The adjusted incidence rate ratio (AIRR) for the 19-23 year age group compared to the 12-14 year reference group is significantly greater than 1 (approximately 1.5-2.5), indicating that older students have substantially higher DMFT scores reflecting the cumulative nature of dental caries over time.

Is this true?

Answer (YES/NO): YES